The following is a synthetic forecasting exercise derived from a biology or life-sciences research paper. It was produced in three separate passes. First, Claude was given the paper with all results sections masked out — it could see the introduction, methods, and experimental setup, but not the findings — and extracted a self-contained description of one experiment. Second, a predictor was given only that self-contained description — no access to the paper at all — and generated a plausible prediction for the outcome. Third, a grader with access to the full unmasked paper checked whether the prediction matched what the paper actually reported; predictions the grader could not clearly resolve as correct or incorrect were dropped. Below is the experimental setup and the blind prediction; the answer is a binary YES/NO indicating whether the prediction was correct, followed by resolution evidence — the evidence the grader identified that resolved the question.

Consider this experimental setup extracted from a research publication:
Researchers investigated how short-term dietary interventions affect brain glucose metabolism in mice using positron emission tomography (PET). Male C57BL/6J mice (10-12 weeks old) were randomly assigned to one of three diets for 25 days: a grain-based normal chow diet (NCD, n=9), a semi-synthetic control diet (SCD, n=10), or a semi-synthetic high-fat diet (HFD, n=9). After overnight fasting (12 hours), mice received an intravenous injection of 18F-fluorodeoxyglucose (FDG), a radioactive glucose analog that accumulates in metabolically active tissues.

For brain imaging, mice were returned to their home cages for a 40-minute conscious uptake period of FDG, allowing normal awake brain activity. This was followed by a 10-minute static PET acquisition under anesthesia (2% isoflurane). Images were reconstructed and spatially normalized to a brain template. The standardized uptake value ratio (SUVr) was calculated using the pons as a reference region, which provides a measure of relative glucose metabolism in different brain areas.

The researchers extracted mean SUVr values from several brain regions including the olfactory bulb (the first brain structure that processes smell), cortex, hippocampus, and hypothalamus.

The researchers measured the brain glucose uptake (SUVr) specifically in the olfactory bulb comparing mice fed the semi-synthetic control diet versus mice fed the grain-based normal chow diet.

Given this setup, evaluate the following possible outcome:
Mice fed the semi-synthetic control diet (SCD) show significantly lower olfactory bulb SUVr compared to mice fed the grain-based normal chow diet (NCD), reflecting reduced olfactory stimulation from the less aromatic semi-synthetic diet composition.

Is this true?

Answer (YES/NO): NO